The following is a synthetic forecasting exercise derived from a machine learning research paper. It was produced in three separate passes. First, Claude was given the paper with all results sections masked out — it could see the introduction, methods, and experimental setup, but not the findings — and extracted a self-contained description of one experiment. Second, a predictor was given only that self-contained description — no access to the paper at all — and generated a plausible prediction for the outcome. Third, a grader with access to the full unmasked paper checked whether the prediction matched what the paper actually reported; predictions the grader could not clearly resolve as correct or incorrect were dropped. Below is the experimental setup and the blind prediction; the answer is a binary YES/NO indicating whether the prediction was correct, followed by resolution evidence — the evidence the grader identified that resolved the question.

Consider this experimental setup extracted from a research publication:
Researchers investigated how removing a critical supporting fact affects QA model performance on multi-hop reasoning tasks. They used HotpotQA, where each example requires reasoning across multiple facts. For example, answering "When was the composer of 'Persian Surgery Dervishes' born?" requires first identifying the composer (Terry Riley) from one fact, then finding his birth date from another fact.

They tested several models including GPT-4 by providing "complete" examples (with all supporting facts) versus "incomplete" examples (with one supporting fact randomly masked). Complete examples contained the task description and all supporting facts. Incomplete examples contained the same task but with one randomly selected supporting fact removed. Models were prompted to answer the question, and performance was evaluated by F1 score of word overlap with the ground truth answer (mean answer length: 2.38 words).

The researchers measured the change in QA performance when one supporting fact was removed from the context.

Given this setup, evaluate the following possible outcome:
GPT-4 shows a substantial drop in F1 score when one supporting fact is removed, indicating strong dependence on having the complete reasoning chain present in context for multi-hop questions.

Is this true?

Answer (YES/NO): NO